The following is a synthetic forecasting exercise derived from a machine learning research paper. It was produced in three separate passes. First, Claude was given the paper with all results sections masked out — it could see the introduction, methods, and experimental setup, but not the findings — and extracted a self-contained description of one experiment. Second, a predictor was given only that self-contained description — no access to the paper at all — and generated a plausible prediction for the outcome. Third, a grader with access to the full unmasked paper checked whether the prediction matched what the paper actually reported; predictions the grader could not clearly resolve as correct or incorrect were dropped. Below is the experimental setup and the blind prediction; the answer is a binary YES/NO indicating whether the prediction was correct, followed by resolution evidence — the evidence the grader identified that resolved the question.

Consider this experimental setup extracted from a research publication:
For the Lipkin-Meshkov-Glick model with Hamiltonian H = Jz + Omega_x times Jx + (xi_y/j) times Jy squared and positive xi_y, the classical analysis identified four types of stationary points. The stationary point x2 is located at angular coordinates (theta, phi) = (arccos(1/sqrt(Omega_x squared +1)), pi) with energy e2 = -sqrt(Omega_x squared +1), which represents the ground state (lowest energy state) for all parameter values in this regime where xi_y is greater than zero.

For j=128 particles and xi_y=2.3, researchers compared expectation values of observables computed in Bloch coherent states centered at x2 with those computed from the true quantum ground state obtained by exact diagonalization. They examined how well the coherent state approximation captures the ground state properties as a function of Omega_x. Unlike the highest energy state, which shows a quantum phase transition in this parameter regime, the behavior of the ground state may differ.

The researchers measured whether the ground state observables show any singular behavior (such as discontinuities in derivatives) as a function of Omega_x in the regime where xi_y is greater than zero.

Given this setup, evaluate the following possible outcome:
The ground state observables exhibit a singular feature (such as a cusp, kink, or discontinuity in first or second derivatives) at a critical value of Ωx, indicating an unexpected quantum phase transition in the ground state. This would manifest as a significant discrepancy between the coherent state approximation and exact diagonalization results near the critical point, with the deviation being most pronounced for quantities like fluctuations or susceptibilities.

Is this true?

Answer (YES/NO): NO